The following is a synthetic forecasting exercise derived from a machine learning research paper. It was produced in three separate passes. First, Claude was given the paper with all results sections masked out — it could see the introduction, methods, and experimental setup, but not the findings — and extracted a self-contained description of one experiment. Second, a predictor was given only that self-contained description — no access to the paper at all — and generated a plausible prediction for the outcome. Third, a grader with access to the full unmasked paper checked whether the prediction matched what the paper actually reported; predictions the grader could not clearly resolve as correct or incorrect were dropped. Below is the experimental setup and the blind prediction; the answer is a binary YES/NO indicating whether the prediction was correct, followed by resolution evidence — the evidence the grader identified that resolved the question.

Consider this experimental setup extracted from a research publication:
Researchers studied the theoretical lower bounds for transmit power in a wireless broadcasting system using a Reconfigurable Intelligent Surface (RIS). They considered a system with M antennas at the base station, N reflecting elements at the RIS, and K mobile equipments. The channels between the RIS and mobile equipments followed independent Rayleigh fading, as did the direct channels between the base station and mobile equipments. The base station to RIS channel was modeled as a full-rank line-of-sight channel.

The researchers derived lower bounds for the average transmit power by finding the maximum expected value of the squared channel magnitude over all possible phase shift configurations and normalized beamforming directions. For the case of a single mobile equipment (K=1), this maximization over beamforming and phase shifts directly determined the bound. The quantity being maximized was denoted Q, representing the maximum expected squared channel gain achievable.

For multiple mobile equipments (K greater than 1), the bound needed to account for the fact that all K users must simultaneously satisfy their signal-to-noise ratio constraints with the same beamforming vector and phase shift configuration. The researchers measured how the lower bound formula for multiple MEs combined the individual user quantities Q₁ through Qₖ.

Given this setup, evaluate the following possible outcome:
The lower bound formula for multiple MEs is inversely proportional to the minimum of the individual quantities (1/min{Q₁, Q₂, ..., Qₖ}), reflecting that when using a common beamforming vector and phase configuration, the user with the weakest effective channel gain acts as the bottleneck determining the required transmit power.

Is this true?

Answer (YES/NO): YES